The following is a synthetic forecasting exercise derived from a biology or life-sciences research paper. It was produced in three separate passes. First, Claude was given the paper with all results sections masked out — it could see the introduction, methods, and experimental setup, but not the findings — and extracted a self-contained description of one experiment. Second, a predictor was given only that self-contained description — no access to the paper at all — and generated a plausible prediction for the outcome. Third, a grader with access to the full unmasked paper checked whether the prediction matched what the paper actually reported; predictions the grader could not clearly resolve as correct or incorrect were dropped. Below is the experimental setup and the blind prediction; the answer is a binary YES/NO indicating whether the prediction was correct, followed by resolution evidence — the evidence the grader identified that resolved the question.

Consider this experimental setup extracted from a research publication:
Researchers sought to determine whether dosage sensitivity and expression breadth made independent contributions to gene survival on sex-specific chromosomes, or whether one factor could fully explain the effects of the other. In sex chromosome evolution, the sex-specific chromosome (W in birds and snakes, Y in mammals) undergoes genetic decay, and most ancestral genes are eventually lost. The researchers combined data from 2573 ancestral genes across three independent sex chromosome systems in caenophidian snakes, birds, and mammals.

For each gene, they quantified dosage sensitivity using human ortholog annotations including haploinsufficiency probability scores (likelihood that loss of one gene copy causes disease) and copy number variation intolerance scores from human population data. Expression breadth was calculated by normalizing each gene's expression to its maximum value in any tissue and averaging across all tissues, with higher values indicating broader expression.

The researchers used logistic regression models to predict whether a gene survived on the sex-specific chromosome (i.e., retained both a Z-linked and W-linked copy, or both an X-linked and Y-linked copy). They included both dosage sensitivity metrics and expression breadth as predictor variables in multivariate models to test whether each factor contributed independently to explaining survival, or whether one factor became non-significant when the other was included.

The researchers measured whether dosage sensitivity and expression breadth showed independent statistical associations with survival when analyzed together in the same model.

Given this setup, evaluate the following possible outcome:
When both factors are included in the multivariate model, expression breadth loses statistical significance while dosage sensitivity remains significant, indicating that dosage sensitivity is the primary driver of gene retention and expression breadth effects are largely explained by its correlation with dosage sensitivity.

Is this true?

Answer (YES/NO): NO